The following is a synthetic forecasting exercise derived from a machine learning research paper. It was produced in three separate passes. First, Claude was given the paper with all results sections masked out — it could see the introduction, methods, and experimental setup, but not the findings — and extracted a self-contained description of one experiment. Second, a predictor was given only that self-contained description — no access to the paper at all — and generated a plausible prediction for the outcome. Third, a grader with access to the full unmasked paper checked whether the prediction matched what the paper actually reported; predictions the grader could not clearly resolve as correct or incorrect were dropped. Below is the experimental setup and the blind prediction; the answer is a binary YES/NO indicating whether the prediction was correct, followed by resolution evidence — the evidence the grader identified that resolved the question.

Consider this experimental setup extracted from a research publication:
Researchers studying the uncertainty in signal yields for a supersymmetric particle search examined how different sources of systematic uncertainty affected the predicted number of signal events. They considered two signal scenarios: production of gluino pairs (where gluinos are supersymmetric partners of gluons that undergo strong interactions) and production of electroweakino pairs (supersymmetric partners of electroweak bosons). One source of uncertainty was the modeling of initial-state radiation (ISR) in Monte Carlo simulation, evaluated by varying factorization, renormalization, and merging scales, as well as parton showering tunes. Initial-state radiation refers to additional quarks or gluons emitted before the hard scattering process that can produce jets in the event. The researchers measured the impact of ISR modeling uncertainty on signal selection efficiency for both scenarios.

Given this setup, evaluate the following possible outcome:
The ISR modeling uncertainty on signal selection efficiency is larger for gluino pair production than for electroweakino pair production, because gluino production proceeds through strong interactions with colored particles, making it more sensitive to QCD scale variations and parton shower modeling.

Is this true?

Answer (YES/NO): NO